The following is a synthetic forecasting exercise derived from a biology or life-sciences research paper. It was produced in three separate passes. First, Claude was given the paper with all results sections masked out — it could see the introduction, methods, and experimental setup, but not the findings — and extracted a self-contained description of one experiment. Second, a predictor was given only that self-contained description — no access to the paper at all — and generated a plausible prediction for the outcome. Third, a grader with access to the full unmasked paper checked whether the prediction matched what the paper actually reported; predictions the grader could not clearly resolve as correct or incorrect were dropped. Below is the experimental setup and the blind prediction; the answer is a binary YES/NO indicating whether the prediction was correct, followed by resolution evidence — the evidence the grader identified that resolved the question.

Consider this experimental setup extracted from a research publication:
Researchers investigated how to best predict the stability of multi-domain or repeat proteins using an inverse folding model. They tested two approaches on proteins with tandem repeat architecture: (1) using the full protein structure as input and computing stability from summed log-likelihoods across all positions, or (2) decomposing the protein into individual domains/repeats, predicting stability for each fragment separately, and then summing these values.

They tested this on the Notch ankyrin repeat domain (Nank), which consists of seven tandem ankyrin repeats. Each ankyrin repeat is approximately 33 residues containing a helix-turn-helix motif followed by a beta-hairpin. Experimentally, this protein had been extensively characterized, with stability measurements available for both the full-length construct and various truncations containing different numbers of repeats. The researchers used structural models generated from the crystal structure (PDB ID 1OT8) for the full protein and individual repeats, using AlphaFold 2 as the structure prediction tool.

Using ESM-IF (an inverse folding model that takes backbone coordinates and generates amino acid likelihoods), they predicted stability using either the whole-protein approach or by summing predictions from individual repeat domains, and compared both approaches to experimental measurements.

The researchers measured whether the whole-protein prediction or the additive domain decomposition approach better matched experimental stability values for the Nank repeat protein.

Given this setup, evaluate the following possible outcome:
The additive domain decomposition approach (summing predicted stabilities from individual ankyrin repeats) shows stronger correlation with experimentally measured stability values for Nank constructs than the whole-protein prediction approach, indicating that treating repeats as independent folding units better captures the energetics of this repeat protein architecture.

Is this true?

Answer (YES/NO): YES